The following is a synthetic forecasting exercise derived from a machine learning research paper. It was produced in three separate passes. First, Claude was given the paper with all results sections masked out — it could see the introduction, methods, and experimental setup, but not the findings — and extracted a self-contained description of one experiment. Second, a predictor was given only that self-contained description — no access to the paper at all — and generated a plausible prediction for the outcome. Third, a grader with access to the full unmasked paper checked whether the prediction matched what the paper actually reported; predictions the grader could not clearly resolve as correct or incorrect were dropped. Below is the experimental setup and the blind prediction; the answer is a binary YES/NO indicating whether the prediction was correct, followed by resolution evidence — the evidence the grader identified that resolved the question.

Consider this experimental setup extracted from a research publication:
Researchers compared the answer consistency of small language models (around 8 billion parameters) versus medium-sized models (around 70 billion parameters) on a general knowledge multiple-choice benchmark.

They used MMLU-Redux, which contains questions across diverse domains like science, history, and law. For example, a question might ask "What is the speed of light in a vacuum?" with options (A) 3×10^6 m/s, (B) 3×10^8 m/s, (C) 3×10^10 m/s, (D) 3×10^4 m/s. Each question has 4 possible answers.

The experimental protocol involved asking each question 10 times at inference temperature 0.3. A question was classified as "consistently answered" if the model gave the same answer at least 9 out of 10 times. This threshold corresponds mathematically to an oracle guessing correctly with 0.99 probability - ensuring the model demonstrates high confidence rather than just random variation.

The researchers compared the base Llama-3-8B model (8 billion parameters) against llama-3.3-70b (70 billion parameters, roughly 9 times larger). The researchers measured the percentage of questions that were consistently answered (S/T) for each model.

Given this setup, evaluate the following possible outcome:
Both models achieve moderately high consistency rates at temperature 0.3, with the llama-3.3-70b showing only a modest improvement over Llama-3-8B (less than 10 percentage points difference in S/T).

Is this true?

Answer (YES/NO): NO